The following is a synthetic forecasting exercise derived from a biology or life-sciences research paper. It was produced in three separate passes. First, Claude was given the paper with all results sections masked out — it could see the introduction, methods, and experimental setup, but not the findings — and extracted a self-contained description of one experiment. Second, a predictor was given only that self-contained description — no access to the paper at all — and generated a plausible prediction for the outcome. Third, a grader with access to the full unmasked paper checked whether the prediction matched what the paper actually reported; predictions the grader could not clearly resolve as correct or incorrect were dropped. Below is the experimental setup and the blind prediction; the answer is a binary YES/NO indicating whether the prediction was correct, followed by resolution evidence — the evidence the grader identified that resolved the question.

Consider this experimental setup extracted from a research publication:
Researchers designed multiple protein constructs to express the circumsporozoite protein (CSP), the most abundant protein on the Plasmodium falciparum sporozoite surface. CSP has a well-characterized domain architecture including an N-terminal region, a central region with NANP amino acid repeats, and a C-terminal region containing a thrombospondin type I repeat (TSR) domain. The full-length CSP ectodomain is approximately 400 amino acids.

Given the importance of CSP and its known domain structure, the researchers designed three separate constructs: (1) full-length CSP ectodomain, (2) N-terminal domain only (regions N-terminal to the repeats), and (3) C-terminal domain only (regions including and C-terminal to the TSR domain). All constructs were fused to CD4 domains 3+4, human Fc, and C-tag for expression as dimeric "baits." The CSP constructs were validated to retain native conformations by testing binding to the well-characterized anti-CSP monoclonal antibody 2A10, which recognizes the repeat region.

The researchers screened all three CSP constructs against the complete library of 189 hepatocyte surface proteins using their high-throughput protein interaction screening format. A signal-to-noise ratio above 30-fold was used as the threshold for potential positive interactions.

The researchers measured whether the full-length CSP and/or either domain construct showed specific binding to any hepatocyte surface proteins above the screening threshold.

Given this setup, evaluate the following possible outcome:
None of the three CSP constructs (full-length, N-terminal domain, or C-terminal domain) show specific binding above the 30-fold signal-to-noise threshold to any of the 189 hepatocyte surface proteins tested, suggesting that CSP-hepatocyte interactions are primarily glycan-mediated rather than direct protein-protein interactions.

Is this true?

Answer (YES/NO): YES